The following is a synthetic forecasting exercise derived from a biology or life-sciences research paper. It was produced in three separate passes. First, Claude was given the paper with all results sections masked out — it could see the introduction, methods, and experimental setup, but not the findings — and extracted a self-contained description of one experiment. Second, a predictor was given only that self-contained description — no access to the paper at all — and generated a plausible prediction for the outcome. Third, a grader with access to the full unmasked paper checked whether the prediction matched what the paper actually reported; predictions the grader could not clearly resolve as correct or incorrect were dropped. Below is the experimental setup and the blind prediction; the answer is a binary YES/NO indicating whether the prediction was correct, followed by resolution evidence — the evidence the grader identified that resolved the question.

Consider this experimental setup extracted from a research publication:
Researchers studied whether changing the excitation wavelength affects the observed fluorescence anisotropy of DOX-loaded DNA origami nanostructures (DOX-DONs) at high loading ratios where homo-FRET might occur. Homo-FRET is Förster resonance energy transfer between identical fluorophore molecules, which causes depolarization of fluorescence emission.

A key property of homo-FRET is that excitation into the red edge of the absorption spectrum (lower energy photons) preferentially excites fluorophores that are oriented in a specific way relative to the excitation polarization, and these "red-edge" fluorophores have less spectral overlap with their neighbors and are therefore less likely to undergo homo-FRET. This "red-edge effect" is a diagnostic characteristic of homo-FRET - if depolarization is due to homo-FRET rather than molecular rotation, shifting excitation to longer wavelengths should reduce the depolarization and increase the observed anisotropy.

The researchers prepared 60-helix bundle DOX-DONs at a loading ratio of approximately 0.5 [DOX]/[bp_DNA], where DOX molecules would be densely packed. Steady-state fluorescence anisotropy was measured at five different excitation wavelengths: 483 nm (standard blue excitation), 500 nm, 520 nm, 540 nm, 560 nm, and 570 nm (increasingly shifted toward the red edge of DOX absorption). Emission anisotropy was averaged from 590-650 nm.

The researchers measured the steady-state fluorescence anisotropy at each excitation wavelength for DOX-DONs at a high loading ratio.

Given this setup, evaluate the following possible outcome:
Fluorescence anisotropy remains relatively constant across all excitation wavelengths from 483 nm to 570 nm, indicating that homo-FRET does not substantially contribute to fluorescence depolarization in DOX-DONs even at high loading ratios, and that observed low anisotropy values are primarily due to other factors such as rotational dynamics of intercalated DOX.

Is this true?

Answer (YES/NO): NO